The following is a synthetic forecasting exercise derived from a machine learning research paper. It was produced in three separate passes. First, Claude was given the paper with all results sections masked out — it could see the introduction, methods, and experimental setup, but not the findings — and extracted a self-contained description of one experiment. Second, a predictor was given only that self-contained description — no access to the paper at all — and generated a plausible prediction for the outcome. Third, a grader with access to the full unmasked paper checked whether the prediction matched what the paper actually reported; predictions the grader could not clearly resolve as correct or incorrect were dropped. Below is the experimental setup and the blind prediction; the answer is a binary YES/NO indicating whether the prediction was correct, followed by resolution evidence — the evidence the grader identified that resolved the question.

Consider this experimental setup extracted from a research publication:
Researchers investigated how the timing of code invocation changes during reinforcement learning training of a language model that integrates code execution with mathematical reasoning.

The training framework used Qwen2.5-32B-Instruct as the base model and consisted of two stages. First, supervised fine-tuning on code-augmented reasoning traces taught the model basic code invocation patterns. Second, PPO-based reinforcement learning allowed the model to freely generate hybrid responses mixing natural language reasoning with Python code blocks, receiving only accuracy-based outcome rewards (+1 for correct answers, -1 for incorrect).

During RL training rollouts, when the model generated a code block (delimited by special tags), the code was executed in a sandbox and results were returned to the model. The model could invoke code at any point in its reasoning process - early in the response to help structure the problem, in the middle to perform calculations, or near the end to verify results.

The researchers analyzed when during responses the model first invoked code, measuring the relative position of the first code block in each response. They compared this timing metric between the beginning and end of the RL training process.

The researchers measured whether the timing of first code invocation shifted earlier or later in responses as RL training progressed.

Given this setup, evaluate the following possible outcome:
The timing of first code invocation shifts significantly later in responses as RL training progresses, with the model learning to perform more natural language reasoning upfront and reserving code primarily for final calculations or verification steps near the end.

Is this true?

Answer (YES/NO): NO